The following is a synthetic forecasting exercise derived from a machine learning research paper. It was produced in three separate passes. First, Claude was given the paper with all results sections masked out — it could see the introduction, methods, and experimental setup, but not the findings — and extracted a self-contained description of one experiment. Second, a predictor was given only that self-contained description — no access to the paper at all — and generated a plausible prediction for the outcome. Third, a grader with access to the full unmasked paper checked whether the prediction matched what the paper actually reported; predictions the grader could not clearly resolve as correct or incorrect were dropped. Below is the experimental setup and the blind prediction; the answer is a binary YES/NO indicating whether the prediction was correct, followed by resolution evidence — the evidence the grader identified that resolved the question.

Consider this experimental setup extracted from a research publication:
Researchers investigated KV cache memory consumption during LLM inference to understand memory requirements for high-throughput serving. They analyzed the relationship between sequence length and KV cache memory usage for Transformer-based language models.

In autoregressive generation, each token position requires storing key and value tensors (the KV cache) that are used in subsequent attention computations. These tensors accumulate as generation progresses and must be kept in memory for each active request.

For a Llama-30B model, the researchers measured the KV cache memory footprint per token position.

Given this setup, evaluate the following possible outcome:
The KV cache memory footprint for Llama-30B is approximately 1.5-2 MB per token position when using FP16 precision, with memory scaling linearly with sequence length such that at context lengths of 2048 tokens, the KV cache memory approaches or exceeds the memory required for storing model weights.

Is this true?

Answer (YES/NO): NO